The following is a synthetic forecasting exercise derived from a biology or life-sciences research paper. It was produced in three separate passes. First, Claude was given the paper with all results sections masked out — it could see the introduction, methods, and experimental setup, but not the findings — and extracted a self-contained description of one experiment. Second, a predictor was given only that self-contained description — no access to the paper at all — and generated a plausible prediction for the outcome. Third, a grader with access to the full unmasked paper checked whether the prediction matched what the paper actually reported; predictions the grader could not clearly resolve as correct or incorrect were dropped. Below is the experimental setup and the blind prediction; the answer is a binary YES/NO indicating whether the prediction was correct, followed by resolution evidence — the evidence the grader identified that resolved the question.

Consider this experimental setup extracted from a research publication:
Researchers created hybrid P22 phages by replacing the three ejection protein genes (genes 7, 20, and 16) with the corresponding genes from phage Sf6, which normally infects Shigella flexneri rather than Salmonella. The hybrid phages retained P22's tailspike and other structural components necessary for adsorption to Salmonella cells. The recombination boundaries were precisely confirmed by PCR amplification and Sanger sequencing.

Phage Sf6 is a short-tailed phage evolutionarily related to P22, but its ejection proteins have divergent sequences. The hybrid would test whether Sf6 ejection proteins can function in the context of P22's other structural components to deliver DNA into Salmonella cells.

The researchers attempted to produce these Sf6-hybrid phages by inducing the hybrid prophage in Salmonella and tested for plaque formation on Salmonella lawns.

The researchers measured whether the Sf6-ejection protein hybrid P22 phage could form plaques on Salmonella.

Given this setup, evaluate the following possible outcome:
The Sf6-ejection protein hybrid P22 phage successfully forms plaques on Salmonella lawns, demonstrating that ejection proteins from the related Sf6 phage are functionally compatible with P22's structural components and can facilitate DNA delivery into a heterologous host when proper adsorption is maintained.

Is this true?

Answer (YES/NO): YES